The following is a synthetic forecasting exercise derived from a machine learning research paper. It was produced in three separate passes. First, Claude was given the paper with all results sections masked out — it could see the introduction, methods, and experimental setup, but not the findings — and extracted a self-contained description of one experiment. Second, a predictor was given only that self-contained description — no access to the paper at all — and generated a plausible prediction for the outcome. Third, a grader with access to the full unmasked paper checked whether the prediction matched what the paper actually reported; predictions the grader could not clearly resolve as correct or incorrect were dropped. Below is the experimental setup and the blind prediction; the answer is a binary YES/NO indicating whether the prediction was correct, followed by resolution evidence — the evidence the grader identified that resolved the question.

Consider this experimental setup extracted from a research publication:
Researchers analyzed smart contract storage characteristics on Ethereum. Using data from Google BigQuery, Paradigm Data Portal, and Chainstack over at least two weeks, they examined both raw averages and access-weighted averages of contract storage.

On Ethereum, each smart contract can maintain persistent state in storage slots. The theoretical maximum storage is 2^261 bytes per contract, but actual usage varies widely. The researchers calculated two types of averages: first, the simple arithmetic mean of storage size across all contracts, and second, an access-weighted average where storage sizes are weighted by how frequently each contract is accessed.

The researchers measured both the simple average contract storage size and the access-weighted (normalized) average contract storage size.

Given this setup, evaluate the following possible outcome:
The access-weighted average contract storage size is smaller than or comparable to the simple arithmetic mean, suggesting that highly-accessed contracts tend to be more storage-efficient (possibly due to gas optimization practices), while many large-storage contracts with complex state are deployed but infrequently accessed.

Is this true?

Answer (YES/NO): NO